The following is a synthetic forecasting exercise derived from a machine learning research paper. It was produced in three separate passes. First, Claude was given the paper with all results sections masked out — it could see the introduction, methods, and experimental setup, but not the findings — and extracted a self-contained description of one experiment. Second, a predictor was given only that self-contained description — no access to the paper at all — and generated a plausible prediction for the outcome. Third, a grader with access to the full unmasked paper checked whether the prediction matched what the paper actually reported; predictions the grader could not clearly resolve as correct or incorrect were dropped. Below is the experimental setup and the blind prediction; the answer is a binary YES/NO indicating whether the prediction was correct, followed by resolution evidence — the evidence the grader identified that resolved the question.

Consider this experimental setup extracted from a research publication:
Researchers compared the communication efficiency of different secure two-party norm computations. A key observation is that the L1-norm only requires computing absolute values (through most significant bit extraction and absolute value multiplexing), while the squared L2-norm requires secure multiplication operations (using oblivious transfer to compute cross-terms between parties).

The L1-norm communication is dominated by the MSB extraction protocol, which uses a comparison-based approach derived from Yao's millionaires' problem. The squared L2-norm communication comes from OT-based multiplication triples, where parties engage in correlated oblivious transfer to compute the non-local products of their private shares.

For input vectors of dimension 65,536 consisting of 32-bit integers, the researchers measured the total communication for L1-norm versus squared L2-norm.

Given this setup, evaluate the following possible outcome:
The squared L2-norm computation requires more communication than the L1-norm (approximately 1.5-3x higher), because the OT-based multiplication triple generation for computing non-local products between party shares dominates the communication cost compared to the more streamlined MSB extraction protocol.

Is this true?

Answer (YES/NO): YES